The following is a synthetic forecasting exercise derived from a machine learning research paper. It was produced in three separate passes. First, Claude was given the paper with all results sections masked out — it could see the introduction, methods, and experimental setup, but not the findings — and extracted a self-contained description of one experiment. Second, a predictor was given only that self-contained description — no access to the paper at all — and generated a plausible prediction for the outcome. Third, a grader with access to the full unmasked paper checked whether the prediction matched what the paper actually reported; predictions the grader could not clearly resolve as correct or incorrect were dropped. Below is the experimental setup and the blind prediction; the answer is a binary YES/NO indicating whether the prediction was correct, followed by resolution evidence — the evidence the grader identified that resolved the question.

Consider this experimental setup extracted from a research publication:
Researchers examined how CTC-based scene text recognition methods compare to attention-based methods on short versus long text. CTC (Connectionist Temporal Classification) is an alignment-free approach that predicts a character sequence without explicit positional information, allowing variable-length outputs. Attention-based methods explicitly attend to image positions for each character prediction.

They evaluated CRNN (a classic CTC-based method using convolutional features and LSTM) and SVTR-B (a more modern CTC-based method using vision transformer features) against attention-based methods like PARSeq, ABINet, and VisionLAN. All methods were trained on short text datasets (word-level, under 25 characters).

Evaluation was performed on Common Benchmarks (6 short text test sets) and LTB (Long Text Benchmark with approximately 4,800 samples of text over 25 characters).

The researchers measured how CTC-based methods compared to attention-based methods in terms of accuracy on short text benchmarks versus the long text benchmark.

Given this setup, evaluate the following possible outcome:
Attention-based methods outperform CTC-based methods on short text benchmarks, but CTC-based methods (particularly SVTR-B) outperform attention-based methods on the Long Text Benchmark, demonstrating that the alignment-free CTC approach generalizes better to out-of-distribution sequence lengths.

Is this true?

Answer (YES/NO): NO